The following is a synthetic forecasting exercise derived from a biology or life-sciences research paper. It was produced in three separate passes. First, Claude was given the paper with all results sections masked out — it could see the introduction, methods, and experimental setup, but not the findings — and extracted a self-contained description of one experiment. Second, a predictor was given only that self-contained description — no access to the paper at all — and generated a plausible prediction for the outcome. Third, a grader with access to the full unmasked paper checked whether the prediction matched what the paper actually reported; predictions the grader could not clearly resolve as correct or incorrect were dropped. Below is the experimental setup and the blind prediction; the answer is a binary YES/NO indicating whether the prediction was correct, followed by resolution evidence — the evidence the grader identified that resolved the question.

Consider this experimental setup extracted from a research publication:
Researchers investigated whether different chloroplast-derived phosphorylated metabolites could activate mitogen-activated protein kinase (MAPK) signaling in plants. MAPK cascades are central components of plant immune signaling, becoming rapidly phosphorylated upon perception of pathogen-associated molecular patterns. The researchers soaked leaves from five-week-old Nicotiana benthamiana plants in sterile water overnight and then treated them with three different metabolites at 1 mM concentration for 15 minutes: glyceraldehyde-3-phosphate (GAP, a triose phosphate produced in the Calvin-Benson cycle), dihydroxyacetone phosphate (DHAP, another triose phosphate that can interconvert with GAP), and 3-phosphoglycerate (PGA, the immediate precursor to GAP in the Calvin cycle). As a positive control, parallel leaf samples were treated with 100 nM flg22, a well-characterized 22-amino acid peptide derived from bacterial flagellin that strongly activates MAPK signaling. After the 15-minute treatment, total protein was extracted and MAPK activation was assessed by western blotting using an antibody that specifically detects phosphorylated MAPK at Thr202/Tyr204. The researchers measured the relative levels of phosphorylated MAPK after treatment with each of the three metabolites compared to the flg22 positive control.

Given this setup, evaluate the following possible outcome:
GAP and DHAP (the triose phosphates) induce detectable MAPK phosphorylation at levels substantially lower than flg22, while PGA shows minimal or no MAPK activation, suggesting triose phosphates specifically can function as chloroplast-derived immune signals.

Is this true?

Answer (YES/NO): NO